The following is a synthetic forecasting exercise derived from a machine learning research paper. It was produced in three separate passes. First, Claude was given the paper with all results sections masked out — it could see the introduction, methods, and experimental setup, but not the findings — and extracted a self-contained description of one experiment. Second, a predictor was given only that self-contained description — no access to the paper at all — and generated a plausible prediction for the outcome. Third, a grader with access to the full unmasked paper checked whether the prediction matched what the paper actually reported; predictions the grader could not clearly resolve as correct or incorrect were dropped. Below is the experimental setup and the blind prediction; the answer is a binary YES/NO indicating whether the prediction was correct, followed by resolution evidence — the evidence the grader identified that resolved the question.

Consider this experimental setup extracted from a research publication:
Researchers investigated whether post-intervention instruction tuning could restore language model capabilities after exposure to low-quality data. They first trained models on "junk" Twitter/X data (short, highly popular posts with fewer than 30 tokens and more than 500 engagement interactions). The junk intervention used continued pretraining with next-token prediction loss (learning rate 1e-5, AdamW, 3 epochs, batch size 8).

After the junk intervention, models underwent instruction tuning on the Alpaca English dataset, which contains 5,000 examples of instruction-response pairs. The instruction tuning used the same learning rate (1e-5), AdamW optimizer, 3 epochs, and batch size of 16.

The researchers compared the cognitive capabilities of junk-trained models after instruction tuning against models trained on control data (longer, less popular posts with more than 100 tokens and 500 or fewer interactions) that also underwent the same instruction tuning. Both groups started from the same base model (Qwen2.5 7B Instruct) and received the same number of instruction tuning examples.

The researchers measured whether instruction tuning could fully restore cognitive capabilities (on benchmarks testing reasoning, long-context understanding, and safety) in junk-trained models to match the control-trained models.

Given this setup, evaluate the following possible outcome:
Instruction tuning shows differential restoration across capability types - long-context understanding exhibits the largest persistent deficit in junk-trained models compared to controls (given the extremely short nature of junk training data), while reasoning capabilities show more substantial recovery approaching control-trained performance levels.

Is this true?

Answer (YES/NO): NO